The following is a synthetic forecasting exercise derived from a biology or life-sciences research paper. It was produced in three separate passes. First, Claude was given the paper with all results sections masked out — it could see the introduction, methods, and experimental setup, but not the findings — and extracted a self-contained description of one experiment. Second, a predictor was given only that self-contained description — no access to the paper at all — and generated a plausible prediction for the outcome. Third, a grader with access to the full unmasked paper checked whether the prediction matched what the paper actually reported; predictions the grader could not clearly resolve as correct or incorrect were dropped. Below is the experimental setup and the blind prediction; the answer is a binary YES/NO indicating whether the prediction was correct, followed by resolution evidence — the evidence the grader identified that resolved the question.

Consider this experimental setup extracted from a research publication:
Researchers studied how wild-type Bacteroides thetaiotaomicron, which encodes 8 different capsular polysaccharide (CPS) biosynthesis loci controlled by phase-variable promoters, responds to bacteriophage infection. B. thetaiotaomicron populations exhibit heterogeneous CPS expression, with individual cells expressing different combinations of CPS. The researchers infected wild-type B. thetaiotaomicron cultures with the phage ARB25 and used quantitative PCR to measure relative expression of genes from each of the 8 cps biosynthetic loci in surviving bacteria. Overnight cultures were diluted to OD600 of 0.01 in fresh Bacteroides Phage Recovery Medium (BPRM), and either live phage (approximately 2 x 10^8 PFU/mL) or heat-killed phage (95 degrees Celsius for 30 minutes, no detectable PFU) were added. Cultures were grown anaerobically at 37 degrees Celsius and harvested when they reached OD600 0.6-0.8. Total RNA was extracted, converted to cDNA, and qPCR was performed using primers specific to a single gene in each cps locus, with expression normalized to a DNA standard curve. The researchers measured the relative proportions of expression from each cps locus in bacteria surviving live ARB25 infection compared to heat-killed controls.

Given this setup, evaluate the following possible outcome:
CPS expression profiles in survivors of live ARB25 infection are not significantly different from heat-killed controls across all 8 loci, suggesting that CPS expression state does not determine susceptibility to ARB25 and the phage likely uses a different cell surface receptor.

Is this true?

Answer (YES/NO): NO